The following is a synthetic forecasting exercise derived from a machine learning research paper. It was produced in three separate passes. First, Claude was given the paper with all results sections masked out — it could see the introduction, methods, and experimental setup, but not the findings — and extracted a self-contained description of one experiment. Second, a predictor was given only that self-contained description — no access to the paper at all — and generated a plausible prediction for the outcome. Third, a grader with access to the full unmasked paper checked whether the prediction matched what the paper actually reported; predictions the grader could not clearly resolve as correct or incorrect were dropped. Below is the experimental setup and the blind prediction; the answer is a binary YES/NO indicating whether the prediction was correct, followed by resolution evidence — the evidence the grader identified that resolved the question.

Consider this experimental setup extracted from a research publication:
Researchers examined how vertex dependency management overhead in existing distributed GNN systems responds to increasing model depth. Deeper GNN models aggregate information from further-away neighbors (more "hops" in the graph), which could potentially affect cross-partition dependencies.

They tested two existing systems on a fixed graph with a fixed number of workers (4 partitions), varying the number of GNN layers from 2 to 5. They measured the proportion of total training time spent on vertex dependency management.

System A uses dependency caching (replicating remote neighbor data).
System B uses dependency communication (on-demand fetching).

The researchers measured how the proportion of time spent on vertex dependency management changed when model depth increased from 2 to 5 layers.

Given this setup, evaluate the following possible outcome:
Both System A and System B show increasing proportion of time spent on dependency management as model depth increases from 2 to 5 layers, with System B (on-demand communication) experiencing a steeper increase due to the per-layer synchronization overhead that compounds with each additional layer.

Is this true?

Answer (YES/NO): NO